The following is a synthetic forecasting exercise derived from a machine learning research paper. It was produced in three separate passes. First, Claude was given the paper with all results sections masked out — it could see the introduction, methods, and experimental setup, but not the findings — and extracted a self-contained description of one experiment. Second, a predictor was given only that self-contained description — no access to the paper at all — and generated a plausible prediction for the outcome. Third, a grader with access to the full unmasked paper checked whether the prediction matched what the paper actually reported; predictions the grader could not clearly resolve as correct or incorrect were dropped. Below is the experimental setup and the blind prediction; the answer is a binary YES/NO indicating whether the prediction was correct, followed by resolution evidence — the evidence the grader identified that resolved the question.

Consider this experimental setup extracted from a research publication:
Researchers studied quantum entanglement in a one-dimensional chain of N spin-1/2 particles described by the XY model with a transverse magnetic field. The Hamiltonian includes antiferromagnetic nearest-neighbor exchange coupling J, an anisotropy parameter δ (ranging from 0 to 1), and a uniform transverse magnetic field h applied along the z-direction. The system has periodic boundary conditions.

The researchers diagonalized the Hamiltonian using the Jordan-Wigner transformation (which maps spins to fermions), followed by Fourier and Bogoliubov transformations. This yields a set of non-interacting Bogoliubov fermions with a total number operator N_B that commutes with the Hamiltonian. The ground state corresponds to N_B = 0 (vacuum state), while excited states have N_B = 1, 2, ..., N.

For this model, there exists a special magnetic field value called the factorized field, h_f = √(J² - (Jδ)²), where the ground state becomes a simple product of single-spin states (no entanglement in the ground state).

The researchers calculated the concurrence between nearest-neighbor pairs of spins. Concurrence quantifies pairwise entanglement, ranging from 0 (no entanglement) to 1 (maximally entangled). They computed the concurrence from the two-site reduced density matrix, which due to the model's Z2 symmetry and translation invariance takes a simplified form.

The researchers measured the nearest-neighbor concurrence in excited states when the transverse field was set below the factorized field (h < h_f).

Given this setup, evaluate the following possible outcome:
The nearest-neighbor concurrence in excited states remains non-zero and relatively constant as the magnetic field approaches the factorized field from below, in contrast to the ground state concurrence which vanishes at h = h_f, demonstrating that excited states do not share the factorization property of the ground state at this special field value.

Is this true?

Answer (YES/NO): NO